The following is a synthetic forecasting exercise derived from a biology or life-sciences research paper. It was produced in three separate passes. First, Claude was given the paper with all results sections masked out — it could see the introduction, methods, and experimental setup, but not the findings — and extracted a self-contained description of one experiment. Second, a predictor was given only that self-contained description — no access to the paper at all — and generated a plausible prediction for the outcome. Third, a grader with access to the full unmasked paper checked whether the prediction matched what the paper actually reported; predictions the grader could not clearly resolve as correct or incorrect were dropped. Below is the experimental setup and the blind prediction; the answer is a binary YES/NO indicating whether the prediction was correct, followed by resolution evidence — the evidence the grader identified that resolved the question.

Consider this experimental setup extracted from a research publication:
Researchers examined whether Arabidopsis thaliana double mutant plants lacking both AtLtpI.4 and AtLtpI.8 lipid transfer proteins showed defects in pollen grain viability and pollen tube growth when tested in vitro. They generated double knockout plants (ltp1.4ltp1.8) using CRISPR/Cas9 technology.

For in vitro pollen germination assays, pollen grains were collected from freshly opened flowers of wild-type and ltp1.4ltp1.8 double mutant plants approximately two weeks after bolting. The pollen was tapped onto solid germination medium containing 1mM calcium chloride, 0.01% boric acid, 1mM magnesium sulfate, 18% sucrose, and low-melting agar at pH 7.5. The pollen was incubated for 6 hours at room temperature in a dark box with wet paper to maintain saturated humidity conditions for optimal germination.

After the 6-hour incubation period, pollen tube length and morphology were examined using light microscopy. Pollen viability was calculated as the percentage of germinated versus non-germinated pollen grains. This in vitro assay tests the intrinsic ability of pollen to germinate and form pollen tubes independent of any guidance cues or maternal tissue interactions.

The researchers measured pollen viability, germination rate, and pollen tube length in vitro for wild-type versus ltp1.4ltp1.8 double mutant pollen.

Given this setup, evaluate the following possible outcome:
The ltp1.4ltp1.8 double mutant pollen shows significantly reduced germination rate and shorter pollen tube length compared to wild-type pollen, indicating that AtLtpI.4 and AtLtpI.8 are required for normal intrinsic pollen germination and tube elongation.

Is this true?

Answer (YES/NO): NO